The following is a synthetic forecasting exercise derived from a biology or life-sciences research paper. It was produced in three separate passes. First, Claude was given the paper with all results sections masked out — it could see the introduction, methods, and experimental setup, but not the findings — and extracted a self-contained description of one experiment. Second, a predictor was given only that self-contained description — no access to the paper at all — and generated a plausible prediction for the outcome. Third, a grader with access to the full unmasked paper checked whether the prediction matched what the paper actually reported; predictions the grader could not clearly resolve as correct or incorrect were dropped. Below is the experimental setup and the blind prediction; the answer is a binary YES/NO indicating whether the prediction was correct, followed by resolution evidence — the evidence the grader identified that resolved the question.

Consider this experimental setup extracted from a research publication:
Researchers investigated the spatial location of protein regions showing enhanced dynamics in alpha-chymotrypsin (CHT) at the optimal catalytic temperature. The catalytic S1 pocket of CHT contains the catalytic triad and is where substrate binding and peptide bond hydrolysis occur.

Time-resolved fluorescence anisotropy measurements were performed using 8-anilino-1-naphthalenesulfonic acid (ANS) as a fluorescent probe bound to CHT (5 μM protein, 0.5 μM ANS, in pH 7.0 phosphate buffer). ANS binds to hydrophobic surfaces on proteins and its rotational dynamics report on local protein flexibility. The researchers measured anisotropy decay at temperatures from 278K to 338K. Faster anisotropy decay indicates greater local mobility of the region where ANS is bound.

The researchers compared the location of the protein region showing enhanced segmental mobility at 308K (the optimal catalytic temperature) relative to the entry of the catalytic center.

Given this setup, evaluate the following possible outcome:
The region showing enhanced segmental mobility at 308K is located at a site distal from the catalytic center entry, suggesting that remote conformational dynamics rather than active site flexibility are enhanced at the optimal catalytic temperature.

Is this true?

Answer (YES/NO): YES